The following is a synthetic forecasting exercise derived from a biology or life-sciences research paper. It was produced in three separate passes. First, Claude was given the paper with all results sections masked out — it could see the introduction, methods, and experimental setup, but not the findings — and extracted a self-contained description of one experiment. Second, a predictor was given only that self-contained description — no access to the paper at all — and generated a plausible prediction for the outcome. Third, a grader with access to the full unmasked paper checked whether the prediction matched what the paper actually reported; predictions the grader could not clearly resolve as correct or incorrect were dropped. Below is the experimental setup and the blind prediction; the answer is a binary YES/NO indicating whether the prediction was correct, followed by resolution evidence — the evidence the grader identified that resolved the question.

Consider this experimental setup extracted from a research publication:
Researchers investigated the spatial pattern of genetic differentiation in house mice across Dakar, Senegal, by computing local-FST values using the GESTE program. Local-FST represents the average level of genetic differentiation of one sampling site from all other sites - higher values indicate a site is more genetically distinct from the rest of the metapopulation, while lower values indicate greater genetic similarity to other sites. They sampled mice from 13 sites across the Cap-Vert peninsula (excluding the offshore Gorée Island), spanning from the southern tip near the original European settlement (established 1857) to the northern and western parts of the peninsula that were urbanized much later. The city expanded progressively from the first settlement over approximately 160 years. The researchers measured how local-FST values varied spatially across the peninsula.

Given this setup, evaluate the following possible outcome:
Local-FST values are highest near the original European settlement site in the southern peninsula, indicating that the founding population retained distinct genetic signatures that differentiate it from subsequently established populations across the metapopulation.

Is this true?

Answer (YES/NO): NO